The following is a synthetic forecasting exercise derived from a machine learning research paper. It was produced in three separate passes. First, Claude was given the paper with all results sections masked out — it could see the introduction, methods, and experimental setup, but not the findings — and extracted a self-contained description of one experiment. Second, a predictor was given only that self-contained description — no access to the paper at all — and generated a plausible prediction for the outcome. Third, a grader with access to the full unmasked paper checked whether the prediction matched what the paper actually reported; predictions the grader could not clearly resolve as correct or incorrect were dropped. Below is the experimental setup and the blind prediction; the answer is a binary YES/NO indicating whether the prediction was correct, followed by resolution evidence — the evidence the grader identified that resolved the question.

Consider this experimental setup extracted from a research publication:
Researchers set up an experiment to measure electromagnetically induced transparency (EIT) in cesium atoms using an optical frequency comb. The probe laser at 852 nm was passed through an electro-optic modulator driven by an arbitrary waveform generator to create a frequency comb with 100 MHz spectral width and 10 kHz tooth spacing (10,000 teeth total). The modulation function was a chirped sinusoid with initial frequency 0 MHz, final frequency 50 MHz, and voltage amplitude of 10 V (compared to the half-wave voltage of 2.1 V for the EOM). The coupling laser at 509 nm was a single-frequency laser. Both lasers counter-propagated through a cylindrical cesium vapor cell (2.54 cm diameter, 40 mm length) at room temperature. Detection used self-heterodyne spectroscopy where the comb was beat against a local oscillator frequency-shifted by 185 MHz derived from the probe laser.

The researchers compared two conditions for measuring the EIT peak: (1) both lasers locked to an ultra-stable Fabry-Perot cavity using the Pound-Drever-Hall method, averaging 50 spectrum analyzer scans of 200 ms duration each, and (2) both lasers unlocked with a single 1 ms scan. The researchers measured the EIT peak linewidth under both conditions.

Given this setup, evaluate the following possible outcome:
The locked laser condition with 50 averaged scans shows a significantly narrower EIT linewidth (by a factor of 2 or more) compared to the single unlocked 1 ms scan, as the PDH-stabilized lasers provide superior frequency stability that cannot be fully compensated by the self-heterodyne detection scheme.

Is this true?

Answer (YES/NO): NO